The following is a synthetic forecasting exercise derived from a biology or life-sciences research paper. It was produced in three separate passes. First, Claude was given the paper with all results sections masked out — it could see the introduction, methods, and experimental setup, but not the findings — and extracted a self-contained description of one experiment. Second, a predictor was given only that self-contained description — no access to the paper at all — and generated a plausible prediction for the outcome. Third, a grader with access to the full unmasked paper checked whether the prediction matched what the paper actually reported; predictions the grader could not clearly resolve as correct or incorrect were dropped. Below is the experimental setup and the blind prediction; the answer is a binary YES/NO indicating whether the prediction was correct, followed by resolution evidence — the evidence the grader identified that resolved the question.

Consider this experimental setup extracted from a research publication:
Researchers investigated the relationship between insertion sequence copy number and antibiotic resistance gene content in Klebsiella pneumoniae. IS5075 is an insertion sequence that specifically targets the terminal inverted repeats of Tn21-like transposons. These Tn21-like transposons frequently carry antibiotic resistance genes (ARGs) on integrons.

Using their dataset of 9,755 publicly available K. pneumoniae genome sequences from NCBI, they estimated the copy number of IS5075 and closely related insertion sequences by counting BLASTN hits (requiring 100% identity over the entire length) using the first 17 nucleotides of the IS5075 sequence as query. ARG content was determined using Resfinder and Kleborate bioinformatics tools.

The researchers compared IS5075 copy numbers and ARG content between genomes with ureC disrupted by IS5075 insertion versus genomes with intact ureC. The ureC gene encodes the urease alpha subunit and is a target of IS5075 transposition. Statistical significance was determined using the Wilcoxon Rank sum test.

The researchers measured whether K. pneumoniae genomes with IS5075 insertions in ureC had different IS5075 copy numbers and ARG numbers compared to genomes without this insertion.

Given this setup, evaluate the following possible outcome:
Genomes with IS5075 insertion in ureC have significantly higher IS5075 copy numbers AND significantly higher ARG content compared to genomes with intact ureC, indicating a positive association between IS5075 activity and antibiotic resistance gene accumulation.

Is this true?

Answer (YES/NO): YES